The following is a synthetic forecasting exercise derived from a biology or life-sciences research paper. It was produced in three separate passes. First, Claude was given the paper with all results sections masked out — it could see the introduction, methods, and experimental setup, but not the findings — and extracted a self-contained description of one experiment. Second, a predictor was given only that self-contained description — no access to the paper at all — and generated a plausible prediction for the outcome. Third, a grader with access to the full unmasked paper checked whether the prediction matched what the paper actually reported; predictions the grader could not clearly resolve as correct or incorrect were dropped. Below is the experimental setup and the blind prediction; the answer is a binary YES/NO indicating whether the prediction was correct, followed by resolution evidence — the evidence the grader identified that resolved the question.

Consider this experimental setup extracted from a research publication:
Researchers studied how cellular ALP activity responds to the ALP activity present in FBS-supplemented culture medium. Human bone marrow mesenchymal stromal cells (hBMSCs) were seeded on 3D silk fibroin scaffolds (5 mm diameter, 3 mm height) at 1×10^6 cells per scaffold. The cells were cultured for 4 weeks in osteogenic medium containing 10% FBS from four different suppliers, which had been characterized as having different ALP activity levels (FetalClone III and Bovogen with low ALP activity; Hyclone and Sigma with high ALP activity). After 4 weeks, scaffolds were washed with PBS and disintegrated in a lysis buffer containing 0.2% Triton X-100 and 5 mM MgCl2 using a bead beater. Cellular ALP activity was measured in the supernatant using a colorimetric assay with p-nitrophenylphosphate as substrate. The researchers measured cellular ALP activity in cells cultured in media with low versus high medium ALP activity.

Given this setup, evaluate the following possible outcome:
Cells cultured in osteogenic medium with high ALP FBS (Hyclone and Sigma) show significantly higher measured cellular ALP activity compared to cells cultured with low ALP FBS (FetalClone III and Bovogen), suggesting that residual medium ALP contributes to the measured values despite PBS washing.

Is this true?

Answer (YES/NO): NO